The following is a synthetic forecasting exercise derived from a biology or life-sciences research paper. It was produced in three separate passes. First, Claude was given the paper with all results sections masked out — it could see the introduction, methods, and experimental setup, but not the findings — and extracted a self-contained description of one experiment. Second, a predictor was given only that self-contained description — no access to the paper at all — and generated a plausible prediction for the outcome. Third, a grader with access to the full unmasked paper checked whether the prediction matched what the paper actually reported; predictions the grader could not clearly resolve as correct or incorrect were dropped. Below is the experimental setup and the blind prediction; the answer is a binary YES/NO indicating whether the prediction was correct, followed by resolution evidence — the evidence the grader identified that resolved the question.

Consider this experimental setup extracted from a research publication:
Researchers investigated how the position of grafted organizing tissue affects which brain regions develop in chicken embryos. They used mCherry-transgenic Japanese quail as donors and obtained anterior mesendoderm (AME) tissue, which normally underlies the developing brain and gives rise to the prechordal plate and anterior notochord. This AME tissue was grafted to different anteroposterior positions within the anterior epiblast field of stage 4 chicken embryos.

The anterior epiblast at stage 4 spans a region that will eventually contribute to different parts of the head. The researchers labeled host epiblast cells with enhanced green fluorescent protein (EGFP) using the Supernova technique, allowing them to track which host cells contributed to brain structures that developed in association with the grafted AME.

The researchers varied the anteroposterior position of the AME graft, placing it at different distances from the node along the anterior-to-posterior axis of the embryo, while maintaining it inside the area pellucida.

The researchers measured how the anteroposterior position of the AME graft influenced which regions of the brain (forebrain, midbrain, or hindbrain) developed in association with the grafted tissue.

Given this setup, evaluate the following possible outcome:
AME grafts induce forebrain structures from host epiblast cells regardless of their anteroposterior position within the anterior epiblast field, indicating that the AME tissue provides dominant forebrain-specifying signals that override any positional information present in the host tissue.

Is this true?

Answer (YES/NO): NO